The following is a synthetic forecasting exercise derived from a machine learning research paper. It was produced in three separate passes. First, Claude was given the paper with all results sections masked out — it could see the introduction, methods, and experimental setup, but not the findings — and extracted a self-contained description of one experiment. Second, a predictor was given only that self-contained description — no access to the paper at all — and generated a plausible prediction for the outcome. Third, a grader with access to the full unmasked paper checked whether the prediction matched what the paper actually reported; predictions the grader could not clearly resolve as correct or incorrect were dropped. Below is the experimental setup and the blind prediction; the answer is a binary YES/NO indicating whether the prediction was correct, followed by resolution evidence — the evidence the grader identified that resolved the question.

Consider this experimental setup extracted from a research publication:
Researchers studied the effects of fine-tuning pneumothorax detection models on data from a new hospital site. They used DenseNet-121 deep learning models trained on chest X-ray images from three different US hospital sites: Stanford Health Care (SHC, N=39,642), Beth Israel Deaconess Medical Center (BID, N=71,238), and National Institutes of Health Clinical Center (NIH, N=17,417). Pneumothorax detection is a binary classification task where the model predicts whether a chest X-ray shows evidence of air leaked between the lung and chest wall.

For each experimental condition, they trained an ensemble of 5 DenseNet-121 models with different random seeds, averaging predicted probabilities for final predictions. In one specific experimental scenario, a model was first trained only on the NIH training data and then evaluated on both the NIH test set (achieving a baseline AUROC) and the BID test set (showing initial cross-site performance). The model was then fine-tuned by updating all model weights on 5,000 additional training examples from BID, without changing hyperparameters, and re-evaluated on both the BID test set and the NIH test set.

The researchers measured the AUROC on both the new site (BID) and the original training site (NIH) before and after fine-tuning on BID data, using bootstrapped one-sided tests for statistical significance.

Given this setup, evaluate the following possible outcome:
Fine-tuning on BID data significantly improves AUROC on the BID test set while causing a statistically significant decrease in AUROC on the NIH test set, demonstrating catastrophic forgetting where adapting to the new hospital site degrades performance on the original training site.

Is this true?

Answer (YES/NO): YES